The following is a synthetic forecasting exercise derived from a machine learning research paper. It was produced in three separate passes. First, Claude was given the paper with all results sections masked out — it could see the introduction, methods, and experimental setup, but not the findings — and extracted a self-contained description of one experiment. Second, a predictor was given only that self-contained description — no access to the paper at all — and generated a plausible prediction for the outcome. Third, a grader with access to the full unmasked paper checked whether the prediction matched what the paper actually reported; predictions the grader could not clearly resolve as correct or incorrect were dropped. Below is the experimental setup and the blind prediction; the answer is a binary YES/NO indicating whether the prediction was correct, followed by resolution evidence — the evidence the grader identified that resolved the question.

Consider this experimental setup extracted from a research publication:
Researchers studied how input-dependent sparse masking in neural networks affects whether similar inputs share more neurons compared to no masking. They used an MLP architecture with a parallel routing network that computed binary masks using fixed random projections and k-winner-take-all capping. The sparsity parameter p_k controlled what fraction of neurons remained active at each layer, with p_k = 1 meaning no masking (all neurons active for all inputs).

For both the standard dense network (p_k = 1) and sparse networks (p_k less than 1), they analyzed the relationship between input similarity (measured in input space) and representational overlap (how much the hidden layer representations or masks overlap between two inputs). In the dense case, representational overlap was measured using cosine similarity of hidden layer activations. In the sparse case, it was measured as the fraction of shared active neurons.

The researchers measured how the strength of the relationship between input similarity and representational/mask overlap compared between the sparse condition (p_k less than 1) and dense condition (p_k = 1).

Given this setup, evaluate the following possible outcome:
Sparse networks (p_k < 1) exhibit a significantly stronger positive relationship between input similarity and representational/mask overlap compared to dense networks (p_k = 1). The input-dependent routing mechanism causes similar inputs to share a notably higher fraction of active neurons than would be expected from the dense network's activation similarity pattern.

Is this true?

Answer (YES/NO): YES